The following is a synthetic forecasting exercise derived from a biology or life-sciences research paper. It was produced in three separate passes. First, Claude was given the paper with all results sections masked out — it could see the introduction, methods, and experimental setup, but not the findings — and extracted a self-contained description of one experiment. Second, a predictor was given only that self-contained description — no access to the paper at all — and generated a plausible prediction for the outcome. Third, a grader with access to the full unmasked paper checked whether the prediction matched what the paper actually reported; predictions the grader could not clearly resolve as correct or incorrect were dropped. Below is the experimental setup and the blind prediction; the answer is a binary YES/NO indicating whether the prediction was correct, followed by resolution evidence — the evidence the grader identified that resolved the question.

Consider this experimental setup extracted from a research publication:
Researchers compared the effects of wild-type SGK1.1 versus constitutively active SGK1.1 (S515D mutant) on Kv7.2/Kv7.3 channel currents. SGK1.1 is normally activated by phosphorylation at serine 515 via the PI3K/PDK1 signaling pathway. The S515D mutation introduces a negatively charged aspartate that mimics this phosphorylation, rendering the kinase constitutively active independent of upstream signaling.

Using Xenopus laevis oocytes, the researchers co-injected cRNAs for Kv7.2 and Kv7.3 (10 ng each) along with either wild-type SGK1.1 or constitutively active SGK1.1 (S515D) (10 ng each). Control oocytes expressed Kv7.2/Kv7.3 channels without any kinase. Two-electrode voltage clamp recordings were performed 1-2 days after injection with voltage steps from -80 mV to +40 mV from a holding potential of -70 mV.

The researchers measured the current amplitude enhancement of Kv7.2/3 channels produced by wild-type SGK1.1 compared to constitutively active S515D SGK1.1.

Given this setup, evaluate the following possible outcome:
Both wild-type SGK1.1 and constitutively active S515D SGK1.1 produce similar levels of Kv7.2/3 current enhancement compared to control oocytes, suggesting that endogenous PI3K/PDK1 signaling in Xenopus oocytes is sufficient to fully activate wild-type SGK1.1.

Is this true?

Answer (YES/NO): YES